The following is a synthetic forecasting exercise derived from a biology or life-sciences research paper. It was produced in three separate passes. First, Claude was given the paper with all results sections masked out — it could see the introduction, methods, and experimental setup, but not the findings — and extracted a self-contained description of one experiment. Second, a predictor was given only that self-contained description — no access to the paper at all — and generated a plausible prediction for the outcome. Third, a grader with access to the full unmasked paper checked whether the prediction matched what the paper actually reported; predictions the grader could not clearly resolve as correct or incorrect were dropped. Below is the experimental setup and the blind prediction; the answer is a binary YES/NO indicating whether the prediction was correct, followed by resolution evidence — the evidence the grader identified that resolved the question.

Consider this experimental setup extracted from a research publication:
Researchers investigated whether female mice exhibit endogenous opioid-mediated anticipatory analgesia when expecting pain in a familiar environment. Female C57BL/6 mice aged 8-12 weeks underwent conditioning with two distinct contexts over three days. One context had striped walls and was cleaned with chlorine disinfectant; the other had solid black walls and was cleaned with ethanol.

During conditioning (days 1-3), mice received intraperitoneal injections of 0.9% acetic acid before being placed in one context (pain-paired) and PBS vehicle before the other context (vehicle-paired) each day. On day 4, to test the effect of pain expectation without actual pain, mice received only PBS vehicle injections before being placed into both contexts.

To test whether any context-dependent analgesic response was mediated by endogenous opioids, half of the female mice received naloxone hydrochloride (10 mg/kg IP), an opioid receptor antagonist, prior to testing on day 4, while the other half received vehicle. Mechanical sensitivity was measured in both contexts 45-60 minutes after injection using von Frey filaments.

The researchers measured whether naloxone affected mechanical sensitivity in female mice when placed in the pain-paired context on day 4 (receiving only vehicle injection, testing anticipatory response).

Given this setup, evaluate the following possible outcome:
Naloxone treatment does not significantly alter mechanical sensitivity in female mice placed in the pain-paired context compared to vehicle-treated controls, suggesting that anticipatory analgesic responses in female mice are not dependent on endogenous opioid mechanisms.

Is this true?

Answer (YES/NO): NO